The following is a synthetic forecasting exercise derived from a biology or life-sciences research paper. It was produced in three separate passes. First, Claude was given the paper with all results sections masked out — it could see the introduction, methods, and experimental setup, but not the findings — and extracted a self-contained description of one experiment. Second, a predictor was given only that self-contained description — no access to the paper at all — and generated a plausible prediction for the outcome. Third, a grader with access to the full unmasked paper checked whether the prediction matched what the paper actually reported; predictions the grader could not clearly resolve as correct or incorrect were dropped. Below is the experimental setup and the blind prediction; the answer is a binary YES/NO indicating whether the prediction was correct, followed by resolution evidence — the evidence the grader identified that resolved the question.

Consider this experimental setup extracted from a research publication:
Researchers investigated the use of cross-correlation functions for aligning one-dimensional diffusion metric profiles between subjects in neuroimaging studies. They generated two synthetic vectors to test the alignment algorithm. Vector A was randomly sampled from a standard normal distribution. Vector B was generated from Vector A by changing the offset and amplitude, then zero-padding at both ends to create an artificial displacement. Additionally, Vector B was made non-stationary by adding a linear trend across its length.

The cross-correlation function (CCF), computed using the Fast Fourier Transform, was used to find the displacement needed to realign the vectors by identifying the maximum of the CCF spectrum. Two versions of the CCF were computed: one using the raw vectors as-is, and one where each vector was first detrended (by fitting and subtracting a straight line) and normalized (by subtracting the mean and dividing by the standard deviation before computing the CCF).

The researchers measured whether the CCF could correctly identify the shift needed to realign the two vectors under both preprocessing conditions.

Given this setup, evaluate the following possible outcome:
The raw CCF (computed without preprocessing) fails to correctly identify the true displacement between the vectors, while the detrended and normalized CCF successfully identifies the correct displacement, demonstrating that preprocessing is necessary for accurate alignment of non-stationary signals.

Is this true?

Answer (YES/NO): YES